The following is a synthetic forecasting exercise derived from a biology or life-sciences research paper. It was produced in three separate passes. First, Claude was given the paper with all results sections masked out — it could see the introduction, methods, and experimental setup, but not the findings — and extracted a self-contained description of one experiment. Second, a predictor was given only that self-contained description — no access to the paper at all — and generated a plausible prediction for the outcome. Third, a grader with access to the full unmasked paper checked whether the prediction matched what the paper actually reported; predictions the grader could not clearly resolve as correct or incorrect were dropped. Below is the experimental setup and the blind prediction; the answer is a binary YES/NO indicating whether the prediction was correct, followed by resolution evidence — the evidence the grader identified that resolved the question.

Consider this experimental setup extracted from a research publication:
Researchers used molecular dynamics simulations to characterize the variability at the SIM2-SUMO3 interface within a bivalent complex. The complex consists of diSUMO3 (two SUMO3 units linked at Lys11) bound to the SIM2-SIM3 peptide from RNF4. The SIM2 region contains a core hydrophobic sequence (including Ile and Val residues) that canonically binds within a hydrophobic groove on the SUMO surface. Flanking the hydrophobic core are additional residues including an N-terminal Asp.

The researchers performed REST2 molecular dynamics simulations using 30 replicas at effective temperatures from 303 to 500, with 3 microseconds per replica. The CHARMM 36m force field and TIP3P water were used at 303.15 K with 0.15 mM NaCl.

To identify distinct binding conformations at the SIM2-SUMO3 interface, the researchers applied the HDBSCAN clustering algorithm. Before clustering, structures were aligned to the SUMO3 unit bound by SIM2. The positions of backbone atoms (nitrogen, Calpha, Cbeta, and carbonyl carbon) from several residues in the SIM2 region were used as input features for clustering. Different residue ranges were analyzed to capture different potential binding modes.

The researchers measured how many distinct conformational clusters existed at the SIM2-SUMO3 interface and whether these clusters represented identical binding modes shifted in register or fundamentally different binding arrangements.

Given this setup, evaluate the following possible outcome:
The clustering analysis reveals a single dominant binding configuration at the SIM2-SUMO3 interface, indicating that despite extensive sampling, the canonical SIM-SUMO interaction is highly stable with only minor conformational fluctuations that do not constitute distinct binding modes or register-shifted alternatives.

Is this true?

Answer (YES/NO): NO